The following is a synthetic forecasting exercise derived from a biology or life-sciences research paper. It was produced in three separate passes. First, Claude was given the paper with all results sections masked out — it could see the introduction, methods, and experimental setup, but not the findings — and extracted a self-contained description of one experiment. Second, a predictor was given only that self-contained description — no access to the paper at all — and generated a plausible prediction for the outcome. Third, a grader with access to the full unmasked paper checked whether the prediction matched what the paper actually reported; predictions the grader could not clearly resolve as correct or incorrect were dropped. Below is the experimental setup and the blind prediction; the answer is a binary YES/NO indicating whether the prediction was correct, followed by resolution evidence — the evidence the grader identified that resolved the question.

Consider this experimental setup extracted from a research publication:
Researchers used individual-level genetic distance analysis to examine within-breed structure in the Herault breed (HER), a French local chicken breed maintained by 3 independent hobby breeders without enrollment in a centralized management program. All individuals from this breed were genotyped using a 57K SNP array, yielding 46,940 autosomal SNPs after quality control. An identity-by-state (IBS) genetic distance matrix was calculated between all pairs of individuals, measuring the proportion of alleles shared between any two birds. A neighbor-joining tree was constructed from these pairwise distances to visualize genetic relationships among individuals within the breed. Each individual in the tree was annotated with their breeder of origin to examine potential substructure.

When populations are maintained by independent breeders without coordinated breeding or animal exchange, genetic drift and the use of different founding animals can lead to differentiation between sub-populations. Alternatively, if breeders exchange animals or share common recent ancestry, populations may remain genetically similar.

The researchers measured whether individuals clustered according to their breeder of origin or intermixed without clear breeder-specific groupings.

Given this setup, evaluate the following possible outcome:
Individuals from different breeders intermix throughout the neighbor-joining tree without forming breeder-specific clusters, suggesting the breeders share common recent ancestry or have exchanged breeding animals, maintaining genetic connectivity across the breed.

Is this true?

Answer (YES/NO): NO